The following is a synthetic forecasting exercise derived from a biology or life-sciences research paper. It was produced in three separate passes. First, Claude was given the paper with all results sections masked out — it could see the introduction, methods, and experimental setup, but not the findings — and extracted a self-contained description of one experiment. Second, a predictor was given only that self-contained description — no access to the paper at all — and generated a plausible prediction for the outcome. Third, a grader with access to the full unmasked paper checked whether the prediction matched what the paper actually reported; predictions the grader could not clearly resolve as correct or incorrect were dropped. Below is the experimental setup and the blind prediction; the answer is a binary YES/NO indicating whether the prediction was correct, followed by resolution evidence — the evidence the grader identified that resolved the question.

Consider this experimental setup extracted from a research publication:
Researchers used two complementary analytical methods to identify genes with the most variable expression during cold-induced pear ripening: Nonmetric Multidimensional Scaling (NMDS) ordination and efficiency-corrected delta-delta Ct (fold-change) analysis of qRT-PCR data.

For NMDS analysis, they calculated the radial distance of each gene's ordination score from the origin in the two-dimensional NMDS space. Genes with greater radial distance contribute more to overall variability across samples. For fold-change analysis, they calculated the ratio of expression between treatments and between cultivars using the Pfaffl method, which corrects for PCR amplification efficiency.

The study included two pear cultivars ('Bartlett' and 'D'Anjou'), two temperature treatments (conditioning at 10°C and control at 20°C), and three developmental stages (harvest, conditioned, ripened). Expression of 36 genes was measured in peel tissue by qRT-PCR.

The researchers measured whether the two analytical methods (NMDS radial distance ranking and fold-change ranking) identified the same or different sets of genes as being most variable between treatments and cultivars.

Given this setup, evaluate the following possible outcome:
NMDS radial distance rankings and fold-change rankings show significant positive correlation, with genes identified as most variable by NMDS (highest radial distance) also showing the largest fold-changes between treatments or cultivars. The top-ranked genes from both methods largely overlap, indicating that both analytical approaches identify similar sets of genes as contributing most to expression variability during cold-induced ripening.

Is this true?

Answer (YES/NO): NO